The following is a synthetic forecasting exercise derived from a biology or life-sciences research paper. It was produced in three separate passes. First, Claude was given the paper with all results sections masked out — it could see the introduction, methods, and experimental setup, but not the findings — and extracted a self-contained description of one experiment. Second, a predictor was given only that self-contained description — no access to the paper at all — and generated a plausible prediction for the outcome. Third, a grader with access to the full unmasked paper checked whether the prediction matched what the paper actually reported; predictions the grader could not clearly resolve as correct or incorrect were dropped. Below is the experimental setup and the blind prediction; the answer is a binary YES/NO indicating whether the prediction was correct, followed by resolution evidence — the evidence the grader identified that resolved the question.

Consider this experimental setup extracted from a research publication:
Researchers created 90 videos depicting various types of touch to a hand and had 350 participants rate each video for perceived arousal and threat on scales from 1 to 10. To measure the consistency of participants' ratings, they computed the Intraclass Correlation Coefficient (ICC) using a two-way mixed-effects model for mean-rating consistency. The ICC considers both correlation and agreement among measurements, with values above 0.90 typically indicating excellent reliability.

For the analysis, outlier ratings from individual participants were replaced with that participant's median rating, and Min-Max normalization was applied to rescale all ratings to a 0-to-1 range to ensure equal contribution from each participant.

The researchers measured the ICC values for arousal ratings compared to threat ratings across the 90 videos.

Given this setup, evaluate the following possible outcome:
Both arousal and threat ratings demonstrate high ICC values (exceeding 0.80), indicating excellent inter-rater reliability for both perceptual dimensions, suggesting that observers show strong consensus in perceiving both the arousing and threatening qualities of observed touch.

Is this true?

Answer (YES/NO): YES